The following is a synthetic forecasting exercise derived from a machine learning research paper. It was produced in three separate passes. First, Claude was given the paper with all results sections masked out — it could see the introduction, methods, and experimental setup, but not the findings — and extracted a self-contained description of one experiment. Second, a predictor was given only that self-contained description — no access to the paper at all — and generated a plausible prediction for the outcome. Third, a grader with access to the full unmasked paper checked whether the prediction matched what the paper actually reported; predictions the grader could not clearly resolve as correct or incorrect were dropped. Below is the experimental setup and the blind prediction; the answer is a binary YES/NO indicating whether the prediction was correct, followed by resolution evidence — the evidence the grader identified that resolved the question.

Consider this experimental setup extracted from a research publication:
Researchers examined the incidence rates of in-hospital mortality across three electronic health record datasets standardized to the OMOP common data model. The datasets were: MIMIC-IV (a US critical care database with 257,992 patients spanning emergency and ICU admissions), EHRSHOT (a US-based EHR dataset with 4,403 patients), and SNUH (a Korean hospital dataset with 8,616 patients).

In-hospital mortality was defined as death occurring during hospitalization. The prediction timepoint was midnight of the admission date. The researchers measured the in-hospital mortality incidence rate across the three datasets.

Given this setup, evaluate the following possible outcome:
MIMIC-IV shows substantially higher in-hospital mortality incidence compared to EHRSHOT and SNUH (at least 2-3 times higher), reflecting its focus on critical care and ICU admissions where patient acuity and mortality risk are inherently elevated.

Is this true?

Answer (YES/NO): NO